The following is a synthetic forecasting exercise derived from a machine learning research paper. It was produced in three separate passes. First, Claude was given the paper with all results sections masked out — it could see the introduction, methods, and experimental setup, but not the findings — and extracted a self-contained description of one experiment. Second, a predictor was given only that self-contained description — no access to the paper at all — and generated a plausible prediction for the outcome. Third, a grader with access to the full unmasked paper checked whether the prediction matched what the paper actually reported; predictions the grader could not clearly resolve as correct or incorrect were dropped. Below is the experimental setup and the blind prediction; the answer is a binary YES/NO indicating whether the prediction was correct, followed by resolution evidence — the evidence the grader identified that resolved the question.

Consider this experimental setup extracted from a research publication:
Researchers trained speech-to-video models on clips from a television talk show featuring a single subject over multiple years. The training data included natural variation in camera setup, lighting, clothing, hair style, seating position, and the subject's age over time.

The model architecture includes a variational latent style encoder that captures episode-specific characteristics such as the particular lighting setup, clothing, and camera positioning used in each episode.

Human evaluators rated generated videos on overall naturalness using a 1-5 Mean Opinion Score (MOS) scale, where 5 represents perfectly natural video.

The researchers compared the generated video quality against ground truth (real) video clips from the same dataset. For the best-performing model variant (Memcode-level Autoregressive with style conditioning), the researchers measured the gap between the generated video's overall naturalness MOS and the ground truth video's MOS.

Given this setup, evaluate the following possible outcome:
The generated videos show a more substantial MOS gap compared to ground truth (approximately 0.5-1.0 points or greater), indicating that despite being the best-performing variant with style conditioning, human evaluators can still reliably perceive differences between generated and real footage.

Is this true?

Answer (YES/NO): YES